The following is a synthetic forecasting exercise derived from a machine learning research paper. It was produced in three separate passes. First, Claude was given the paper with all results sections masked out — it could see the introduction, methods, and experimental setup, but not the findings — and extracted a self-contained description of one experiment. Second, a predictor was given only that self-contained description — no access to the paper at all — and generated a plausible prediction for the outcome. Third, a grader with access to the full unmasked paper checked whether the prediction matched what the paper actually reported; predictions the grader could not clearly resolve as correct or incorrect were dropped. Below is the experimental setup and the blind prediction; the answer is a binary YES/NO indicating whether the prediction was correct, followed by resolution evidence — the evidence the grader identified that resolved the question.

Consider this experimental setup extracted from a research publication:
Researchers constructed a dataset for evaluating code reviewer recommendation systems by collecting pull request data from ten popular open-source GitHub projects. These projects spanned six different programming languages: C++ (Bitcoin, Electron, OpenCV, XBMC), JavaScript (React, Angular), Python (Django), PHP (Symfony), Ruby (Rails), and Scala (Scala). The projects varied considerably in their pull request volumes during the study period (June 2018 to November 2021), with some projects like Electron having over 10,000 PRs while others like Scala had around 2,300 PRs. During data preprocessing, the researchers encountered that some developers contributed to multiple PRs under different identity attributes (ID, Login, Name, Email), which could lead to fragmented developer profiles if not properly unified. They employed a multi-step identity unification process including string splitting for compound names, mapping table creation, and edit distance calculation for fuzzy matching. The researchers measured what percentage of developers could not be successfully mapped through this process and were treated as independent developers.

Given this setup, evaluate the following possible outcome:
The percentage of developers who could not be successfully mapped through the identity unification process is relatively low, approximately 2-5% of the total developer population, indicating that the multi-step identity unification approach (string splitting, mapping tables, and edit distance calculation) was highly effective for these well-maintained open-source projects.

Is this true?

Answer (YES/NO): NO